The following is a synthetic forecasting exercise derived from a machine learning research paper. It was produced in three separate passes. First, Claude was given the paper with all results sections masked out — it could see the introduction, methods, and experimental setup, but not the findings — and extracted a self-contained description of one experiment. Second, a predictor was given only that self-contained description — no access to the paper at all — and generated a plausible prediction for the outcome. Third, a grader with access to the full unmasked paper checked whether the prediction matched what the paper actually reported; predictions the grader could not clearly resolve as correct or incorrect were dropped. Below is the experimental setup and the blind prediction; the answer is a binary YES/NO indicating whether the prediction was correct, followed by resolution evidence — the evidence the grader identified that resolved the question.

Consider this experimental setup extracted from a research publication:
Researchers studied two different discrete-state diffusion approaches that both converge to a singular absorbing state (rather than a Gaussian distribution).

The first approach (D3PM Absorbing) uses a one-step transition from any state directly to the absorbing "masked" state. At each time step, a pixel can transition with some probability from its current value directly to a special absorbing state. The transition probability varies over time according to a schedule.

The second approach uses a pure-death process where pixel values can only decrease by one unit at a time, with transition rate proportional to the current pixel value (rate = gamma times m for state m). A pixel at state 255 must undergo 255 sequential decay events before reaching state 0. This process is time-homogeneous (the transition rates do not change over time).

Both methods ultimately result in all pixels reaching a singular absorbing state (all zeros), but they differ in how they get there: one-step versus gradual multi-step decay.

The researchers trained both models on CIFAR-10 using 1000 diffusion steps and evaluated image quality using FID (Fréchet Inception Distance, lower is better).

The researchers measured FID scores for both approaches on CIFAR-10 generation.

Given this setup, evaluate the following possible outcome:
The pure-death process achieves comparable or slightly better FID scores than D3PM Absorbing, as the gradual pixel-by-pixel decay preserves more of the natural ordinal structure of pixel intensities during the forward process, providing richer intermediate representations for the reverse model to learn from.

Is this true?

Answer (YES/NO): NO